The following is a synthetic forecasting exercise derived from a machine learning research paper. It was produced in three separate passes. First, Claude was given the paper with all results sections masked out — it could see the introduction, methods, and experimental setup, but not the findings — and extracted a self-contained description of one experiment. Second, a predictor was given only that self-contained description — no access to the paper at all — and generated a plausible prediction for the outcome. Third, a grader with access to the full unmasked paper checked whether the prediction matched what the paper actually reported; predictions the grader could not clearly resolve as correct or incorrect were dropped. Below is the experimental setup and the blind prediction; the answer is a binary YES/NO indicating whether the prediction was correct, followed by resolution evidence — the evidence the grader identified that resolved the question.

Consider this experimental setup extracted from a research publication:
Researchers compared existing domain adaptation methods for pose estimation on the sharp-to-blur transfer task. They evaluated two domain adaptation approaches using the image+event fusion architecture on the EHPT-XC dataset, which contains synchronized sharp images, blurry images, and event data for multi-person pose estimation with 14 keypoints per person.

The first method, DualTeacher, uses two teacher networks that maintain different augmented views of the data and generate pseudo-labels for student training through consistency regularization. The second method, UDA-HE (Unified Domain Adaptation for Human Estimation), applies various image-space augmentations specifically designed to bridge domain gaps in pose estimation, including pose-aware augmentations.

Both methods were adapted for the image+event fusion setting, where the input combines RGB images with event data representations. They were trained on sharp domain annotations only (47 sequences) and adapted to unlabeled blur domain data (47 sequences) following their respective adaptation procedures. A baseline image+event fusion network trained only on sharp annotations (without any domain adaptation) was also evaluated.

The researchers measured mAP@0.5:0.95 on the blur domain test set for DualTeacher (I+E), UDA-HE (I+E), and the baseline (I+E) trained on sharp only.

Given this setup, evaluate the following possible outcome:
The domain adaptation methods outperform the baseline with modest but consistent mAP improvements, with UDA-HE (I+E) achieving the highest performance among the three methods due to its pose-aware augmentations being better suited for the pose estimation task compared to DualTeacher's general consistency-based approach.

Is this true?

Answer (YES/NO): NO